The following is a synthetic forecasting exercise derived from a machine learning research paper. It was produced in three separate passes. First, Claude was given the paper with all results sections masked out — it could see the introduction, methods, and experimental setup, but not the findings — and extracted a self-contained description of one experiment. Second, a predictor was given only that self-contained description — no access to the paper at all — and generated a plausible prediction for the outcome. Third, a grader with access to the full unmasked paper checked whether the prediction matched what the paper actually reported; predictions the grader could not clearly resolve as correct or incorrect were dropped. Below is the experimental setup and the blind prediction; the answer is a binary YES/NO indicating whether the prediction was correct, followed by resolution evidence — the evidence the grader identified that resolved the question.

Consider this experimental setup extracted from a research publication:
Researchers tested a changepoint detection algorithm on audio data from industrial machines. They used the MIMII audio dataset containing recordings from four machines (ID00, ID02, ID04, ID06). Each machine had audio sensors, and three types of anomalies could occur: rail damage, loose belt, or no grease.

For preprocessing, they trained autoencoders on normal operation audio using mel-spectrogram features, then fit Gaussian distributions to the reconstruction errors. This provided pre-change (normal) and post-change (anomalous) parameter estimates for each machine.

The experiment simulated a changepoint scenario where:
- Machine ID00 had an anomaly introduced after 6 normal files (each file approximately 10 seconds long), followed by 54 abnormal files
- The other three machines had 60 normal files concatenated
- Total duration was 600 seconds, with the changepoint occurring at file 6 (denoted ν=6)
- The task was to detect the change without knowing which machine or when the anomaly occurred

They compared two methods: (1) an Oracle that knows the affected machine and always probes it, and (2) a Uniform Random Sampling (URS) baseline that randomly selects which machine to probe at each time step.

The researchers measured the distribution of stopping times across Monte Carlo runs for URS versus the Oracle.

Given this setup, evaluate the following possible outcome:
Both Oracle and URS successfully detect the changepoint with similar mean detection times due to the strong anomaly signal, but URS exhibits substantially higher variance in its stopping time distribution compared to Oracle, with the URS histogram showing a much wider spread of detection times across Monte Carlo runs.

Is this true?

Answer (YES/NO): NO